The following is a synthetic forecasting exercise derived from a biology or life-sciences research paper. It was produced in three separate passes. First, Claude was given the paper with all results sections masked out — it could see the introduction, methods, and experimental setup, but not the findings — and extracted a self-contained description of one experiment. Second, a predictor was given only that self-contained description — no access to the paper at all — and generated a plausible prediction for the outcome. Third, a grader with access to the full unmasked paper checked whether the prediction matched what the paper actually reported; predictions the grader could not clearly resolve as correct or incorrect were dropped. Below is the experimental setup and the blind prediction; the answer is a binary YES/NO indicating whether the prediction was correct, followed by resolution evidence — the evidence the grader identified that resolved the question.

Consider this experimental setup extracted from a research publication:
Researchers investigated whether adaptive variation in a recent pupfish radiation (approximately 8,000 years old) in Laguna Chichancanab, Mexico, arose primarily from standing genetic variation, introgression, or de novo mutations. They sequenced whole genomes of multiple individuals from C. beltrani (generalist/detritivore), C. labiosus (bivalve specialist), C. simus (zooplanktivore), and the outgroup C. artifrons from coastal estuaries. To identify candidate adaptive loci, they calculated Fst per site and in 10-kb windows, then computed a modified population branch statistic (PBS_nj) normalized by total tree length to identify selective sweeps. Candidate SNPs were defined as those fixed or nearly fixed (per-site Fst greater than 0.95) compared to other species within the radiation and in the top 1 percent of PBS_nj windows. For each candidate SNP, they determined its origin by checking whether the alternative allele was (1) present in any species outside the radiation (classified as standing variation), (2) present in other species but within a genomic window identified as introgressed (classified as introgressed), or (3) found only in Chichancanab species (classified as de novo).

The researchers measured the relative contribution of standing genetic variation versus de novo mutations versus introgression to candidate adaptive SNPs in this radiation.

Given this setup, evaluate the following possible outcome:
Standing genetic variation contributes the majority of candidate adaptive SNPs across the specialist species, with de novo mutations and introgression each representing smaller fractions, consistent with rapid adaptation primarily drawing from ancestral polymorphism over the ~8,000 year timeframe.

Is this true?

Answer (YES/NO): NO